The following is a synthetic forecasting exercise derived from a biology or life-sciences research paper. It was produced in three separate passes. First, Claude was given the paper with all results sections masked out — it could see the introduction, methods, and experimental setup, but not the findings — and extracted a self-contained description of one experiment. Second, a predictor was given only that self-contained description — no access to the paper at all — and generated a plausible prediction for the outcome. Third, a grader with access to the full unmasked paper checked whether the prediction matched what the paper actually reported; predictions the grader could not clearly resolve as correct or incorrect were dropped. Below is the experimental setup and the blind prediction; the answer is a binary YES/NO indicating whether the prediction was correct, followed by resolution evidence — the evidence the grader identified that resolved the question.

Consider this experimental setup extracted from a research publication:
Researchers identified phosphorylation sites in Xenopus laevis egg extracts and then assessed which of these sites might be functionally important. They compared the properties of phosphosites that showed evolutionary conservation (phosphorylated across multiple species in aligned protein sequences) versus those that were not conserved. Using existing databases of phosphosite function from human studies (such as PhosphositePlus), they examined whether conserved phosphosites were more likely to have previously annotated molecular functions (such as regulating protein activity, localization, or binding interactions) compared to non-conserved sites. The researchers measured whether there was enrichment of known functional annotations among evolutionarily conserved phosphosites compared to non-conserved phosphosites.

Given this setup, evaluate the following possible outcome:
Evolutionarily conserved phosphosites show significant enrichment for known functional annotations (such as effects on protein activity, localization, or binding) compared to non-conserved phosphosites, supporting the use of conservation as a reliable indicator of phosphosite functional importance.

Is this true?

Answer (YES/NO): YES